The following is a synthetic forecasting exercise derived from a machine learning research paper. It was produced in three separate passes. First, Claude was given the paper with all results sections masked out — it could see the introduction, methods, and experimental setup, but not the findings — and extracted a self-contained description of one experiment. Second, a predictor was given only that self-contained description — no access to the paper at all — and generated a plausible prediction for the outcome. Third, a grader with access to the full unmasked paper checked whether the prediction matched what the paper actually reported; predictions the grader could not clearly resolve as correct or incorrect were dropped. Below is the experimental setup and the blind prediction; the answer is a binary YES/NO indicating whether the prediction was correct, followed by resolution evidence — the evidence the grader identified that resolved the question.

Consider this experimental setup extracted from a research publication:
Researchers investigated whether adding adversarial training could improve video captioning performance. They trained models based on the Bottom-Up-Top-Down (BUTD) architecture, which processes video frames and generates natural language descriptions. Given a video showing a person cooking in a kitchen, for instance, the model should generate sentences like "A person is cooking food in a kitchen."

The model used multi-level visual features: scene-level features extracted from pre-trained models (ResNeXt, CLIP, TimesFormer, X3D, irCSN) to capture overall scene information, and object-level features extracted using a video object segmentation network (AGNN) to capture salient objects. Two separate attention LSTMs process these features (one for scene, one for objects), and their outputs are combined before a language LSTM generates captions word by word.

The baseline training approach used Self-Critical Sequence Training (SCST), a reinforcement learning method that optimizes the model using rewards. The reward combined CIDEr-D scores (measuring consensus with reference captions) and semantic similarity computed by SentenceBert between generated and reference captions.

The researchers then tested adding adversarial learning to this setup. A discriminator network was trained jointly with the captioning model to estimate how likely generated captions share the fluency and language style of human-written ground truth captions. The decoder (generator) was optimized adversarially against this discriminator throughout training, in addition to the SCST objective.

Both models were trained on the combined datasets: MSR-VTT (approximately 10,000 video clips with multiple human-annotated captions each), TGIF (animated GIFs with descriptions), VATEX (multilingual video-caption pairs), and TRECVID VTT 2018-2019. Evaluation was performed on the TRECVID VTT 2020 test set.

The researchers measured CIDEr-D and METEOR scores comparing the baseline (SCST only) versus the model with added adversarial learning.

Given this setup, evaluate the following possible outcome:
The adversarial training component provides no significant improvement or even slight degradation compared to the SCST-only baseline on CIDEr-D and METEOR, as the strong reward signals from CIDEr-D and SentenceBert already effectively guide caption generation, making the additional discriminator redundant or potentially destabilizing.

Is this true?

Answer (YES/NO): YES